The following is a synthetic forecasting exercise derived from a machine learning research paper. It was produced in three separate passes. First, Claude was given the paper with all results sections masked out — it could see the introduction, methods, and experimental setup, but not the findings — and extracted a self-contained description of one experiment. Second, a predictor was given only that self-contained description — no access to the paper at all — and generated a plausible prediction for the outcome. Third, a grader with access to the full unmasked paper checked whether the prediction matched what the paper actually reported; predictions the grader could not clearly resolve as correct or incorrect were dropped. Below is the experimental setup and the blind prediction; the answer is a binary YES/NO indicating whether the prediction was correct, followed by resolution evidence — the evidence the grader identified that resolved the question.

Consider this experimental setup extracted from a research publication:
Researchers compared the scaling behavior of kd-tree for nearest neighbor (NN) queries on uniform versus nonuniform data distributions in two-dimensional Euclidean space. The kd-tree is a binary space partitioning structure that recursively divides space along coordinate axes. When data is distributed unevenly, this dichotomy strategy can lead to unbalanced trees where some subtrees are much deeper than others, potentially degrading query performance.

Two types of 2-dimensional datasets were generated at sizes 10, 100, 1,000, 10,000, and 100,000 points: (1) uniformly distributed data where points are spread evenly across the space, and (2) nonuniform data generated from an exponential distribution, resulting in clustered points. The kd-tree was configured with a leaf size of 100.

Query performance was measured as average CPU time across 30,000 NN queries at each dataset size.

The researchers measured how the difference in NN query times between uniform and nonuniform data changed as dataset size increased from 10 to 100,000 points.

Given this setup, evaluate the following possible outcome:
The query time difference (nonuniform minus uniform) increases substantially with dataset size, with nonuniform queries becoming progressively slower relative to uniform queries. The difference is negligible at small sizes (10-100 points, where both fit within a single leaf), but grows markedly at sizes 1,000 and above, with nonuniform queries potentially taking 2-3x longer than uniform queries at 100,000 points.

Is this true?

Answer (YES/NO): NO